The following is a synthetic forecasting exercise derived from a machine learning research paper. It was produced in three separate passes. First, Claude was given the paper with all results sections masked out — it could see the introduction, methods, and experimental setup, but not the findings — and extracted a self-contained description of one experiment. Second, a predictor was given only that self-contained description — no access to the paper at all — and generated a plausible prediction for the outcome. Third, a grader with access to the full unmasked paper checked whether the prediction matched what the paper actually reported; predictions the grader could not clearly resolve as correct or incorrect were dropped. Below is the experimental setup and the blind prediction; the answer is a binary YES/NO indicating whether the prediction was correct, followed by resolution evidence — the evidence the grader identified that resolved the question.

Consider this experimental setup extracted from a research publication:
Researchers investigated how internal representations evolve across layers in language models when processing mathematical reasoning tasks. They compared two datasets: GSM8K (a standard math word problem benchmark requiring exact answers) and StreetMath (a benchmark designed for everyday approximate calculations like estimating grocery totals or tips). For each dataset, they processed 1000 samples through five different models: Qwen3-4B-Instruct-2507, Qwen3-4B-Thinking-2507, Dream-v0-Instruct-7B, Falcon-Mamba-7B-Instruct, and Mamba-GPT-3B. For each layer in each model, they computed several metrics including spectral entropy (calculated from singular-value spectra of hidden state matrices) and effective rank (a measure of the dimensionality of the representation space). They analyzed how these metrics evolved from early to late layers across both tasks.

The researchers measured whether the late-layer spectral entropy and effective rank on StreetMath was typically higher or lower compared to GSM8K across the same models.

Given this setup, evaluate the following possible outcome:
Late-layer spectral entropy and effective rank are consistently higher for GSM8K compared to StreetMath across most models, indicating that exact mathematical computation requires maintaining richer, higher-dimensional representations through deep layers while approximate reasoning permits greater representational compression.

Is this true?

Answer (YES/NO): NO